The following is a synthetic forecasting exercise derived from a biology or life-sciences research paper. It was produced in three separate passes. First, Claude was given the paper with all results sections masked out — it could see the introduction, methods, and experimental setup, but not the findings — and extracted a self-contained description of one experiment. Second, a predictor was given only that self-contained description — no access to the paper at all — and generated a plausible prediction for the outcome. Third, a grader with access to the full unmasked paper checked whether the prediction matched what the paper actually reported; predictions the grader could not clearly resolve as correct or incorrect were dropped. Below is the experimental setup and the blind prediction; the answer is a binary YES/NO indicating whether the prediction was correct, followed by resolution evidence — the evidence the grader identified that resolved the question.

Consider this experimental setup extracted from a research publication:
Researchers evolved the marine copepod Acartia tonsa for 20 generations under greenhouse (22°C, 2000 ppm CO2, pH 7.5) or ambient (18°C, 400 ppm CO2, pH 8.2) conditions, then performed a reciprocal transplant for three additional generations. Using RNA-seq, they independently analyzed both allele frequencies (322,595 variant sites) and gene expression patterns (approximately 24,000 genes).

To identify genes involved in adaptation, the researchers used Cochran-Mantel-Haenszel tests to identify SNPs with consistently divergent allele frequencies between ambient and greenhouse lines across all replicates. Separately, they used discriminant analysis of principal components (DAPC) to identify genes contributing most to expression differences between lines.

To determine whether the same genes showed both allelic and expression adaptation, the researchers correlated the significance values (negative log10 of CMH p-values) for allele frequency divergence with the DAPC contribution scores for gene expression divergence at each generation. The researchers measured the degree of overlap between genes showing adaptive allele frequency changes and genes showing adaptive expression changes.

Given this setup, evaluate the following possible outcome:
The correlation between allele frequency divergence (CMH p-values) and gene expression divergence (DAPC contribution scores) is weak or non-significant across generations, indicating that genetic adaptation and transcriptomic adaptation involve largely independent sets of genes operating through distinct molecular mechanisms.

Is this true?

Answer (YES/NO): YES